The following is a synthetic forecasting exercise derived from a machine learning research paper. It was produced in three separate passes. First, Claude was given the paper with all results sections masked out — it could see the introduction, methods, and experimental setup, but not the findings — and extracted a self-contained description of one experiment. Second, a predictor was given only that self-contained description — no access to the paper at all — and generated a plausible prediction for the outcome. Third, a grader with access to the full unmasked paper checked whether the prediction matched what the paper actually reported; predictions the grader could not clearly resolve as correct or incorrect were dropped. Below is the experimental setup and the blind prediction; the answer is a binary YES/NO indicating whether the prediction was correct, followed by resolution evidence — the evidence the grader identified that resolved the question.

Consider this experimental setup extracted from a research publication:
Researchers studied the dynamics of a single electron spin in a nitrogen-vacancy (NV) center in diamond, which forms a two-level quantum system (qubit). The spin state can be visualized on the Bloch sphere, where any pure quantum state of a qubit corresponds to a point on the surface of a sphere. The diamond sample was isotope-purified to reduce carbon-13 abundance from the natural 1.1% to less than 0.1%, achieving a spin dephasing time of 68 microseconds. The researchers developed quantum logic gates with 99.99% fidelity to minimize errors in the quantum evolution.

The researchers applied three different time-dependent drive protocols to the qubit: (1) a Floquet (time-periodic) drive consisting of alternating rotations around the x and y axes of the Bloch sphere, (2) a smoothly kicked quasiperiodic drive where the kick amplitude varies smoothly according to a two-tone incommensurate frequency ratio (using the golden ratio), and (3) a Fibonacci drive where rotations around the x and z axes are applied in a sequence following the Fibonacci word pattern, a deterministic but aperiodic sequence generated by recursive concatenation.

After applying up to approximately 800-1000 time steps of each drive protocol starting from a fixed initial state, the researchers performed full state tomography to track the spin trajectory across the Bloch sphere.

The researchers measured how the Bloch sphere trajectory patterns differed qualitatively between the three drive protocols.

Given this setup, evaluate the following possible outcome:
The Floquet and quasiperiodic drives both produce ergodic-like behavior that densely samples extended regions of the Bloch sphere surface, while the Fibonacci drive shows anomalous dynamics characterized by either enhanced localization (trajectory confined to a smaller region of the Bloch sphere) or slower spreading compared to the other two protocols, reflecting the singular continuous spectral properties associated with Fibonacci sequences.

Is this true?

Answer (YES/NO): NO